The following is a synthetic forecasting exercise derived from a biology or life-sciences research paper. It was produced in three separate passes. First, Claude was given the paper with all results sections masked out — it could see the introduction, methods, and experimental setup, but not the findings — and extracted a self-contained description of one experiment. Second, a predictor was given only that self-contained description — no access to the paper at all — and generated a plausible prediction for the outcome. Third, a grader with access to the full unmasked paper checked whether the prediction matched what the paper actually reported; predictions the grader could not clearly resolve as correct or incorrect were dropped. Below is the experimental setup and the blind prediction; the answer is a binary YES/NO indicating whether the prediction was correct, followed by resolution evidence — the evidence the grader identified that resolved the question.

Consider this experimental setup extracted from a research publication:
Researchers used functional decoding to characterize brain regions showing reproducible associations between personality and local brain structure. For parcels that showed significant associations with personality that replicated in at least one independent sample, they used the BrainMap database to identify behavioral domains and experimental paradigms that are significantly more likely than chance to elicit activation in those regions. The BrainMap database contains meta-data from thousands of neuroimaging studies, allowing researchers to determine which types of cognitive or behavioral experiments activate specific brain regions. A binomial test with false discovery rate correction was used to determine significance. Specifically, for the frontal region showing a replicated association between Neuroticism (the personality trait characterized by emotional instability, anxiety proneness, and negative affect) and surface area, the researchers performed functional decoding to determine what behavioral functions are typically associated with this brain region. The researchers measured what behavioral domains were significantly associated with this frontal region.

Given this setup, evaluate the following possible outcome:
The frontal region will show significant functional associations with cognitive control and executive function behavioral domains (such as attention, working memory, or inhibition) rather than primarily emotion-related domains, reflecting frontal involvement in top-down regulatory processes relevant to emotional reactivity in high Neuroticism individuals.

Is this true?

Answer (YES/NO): NO